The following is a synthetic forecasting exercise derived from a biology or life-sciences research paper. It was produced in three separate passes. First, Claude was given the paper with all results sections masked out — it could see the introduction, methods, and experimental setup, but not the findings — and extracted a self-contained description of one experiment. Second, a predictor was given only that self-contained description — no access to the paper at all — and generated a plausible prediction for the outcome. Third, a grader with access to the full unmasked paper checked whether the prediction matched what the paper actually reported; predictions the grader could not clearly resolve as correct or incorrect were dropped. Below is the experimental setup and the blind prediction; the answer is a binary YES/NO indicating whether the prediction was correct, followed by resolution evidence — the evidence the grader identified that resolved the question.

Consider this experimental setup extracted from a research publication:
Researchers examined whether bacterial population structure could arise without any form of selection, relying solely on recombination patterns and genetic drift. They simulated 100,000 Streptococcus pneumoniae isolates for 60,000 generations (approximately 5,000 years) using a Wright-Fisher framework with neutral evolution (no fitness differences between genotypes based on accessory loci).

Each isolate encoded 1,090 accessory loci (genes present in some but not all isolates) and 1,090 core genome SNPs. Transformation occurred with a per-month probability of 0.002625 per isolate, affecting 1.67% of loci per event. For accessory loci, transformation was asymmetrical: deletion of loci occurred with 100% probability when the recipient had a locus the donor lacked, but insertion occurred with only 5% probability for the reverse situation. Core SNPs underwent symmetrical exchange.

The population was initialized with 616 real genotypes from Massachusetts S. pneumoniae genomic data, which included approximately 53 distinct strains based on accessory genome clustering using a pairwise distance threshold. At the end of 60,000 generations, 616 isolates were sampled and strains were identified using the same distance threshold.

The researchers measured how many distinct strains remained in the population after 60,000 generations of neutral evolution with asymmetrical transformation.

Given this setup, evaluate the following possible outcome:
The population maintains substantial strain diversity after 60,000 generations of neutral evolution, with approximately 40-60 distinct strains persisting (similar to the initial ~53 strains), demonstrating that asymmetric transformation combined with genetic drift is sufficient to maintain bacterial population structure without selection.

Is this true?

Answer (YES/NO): NO